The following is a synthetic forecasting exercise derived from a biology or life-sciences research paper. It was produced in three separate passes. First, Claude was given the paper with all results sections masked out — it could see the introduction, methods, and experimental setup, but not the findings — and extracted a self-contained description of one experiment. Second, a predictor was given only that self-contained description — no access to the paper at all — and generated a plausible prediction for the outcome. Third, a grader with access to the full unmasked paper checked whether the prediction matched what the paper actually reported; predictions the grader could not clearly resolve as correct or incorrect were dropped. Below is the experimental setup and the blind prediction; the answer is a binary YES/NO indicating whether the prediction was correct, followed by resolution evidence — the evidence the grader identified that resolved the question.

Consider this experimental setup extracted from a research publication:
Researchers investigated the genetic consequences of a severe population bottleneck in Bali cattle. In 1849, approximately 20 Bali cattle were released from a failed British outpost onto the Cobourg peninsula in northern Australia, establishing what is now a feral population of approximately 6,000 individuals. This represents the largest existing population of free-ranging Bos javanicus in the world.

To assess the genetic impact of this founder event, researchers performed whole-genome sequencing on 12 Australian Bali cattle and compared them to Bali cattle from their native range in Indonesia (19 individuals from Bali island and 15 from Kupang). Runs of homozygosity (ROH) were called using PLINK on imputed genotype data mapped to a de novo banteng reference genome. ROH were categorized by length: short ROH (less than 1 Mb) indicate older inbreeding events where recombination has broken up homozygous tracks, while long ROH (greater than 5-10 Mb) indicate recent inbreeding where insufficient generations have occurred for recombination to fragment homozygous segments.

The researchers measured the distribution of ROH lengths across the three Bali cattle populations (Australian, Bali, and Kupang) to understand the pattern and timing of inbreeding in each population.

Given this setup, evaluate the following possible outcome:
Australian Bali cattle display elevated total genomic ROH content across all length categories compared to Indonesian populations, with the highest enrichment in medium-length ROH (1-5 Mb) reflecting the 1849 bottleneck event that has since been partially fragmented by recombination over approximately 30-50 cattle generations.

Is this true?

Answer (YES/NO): NO